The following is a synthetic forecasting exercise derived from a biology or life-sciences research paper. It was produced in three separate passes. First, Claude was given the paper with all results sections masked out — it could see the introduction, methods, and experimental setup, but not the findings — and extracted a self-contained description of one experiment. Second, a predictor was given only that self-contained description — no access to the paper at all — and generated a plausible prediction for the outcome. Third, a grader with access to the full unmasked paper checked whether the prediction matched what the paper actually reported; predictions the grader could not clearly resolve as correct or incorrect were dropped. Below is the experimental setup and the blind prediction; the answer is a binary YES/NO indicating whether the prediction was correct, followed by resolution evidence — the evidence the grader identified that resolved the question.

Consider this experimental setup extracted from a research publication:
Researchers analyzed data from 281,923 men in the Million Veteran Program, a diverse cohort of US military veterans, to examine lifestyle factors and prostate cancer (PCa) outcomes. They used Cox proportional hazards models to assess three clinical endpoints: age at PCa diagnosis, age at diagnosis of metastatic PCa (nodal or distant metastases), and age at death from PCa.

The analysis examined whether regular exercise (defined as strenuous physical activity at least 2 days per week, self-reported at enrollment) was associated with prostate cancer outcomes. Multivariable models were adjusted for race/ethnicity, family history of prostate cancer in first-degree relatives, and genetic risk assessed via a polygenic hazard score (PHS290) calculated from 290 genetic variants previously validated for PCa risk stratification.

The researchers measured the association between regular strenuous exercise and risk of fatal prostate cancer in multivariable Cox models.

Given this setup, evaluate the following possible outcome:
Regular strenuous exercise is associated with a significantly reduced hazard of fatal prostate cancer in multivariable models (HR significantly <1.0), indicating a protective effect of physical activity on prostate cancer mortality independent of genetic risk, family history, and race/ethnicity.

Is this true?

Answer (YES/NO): NO